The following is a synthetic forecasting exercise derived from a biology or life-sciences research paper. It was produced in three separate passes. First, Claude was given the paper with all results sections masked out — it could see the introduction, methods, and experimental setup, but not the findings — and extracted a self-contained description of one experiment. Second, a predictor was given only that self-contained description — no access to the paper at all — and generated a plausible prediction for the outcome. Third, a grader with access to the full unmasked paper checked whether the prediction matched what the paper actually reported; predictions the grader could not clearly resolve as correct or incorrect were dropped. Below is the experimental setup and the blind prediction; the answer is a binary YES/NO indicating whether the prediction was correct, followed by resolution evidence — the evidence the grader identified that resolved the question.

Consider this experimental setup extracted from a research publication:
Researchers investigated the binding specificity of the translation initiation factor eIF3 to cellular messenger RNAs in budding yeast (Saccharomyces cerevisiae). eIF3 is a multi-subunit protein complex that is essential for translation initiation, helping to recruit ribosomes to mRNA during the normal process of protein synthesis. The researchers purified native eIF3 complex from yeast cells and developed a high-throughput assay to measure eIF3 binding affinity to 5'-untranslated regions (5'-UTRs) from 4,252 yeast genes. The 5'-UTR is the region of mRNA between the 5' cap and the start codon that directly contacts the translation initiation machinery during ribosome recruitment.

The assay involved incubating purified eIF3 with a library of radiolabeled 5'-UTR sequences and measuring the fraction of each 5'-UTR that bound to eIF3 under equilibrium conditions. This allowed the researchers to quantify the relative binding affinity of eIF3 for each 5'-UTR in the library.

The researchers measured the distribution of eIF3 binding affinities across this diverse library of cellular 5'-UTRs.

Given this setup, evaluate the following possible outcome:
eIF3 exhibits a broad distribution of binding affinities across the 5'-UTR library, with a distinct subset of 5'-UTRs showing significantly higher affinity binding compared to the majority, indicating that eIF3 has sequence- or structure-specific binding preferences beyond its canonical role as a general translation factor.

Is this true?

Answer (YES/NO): YES